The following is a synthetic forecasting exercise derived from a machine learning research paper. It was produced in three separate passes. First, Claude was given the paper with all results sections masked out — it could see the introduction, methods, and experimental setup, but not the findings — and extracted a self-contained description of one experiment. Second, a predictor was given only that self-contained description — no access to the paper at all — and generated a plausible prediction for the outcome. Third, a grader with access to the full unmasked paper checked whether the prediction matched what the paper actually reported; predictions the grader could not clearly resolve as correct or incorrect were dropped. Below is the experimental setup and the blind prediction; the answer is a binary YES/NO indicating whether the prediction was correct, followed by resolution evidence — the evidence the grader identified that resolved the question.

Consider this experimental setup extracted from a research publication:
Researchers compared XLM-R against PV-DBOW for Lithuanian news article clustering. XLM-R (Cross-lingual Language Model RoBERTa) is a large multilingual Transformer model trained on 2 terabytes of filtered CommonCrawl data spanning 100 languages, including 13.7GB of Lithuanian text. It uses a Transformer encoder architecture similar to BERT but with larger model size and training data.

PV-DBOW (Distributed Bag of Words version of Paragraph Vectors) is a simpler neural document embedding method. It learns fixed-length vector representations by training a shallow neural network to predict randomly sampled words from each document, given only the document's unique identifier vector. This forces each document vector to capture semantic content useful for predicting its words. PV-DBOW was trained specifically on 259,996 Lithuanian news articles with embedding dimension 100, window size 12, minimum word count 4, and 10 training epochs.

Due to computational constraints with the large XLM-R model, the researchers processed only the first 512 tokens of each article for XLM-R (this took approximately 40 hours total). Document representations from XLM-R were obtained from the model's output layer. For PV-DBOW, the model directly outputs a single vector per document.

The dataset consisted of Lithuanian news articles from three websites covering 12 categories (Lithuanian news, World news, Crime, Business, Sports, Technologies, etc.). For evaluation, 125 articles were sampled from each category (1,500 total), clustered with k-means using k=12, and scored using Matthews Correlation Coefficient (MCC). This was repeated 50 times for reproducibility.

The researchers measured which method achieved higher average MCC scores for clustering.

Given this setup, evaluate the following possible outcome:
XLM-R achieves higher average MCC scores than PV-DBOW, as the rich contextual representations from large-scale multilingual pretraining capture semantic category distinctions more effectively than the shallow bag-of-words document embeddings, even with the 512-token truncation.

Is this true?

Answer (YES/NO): NO